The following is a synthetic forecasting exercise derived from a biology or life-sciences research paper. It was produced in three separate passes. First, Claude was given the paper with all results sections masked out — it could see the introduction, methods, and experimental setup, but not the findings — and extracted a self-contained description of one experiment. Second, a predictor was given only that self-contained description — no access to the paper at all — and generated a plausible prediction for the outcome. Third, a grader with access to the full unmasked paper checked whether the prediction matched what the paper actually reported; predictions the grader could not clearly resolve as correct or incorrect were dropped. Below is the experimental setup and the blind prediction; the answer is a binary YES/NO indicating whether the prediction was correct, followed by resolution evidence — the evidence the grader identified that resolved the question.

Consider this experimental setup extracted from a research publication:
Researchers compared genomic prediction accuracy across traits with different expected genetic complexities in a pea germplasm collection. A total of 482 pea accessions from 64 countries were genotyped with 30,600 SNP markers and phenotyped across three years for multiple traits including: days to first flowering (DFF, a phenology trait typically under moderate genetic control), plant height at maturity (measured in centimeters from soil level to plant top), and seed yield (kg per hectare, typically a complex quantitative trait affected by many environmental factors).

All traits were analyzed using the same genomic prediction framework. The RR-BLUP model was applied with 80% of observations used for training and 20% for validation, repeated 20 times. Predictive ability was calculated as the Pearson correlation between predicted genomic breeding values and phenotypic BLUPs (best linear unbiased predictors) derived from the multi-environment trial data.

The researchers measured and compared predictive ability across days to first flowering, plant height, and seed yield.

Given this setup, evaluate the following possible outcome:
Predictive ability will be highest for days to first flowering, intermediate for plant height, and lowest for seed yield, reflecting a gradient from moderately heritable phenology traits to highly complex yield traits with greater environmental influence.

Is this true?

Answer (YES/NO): YES